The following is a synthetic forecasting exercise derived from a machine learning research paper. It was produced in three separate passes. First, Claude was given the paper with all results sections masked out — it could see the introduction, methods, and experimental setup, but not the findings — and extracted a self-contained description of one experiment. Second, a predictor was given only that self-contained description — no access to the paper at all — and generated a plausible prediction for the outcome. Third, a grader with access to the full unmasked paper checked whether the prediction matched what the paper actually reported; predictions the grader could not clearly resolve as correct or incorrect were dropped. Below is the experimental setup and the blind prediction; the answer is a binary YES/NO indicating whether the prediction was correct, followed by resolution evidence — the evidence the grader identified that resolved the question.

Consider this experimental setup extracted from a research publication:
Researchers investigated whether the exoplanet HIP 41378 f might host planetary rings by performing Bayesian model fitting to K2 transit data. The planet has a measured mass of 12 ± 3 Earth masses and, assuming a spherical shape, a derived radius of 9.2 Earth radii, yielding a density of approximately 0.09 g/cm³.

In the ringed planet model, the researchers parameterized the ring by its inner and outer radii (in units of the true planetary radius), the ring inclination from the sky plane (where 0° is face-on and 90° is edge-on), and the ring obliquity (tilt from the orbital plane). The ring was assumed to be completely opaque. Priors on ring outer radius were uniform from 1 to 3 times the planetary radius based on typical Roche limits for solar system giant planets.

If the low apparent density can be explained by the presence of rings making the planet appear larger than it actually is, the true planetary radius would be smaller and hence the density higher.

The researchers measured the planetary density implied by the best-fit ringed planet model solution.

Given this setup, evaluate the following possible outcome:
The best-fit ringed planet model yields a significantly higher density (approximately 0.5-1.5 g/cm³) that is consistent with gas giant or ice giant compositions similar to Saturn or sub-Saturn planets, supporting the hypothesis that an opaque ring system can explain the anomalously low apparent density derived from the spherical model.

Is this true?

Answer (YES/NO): YES